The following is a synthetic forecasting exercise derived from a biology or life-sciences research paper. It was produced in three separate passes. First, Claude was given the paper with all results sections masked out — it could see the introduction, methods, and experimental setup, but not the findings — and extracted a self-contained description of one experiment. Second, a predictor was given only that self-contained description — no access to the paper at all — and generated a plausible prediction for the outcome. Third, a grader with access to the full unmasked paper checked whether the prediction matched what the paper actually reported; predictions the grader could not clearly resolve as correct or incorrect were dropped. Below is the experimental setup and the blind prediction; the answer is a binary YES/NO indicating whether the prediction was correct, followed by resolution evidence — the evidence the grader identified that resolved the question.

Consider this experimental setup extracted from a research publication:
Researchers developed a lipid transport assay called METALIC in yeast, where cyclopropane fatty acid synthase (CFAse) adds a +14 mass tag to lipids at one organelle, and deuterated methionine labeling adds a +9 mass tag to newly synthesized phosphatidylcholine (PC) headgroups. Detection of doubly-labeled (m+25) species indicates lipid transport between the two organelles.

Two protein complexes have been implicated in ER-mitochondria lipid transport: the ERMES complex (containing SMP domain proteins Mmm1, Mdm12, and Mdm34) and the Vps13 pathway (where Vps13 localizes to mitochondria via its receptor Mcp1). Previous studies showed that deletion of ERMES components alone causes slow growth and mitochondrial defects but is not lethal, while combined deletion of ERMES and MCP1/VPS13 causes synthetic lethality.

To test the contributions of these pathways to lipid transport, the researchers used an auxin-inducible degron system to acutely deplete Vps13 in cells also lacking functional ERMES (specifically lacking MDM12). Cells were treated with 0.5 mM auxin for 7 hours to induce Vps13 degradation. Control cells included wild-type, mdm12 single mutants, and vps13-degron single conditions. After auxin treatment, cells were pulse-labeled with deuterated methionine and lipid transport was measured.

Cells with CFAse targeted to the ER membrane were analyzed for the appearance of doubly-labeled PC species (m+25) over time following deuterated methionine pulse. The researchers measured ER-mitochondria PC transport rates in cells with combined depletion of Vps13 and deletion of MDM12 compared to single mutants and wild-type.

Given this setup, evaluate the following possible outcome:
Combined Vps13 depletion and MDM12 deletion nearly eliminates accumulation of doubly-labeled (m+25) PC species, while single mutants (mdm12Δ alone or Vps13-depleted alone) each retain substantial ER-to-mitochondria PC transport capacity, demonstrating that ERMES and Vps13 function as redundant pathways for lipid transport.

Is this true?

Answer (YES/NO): YES